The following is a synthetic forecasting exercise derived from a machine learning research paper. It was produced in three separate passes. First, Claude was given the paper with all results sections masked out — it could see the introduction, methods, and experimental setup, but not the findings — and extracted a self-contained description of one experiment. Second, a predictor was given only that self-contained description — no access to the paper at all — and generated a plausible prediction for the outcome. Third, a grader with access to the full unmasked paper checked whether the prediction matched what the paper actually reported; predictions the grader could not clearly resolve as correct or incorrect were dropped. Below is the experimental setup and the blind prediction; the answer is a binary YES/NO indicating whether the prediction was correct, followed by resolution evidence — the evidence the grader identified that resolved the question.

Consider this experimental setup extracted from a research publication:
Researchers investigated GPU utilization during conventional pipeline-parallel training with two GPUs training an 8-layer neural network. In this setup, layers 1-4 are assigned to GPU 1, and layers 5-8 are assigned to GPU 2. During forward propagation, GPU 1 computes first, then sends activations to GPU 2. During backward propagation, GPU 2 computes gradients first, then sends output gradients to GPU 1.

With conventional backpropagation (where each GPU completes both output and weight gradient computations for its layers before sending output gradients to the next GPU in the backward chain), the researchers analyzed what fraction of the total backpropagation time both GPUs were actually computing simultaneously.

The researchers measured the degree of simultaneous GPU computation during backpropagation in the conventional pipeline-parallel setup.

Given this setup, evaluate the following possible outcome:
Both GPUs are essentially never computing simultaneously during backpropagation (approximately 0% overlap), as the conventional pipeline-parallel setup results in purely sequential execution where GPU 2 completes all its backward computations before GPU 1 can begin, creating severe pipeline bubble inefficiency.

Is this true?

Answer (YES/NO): YES